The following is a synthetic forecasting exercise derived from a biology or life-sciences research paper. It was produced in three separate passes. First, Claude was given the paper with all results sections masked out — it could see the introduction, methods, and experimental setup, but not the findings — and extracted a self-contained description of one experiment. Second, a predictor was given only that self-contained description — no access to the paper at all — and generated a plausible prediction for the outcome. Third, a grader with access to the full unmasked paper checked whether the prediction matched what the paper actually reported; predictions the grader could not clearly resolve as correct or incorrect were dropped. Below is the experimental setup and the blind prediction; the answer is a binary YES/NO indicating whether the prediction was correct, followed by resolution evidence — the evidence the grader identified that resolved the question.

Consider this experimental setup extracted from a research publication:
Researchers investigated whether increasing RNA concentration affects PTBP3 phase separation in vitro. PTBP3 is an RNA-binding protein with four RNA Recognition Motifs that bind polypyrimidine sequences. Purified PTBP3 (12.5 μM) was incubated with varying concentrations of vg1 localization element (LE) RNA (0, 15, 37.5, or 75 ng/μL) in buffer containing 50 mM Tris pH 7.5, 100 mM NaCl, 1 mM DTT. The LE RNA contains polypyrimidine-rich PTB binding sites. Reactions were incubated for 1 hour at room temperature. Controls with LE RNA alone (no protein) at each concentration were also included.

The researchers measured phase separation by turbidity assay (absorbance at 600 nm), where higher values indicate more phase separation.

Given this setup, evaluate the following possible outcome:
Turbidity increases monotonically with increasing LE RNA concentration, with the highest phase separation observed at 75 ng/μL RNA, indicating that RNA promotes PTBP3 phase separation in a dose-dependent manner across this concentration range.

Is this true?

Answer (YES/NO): NO